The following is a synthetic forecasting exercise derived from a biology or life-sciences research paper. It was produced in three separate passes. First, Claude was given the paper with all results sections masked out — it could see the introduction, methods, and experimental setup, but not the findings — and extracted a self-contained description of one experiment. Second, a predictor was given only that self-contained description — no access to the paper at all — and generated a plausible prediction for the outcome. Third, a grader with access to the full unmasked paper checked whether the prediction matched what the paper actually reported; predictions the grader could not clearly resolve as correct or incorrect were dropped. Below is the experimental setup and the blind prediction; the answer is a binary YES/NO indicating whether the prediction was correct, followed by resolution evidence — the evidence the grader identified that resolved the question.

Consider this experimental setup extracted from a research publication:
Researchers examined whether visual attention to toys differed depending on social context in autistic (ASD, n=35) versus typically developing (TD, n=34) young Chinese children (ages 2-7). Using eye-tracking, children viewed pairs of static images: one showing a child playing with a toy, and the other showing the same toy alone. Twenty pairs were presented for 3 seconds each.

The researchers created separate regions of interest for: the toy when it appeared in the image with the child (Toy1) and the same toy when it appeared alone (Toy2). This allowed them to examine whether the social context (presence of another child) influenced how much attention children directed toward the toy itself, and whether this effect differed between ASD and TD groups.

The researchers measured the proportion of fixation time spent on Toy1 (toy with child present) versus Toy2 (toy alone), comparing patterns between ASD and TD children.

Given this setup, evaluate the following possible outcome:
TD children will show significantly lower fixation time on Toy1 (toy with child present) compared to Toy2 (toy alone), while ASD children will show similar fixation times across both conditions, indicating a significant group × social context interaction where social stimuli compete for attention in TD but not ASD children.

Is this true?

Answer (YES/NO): NO